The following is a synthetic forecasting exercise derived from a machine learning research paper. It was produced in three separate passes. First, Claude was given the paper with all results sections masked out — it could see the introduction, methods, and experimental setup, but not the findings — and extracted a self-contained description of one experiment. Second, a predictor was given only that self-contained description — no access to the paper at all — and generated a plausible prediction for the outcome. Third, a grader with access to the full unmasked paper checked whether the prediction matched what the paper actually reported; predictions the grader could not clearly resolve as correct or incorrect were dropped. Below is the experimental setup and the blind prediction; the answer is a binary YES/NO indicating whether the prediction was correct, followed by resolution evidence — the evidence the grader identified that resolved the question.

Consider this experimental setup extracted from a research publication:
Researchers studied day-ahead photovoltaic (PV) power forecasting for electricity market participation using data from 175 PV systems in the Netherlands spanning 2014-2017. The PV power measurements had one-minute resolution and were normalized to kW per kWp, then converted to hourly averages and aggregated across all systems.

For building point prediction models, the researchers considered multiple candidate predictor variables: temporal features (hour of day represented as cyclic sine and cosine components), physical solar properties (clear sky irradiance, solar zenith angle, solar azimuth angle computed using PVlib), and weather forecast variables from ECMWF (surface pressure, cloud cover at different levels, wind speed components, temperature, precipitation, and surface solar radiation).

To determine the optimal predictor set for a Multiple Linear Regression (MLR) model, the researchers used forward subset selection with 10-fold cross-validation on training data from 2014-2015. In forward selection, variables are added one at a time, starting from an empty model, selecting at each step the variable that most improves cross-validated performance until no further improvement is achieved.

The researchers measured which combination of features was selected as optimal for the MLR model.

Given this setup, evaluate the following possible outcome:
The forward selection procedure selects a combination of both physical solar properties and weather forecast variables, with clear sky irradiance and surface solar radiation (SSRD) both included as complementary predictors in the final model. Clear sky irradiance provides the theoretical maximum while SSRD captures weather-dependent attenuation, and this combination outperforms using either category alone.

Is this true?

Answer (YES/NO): NO